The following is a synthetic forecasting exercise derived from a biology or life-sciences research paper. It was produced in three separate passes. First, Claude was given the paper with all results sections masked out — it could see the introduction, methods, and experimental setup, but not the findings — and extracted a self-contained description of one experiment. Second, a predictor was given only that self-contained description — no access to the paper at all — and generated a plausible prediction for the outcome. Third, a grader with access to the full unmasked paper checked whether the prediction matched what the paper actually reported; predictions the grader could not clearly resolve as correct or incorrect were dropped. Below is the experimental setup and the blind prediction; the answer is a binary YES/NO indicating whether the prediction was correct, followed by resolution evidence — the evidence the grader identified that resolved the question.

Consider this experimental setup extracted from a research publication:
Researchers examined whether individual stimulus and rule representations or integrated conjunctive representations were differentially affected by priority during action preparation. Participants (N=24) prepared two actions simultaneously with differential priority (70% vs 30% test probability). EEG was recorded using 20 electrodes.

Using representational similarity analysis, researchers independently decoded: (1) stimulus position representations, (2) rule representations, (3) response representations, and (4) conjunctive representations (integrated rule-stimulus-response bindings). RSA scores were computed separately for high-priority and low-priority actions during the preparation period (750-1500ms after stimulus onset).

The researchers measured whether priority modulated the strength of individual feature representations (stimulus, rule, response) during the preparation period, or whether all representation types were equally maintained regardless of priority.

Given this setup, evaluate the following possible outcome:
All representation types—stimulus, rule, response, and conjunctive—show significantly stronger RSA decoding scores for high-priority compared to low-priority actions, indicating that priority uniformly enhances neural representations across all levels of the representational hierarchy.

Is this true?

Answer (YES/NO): NO